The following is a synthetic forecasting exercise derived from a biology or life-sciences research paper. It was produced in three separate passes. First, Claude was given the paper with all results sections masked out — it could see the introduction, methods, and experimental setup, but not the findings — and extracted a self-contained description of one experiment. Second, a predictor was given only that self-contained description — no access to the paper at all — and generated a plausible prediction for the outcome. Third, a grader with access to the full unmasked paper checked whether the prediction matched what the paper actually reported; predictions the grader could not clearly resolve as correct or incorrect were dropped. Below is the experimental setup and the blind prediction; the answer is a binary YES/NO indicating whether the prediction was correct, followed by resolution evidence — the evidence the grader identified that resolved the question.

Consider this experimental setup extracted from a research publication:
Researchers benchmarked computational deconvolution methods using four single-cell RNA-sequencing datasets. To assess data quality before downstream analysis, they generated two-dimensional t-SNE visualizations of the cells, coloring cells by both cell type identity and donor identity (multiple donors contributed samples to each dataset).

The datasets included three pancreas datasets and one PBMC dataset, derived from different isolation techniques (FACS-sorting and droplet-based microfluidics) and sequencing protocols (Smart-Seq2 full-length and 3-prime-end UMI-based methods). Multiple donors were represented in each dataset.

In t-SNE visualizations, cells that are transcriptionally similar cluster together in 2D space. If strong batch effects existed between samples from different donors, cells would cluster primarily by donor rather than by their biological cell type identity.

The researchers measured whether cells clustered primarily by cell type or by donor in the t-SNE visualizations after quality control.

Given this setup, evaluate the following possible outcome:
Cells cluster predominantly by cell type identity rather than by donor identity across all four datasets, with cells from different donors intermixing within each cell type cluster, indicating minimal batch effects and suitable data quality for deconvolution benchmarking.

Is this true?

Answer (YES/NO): YES